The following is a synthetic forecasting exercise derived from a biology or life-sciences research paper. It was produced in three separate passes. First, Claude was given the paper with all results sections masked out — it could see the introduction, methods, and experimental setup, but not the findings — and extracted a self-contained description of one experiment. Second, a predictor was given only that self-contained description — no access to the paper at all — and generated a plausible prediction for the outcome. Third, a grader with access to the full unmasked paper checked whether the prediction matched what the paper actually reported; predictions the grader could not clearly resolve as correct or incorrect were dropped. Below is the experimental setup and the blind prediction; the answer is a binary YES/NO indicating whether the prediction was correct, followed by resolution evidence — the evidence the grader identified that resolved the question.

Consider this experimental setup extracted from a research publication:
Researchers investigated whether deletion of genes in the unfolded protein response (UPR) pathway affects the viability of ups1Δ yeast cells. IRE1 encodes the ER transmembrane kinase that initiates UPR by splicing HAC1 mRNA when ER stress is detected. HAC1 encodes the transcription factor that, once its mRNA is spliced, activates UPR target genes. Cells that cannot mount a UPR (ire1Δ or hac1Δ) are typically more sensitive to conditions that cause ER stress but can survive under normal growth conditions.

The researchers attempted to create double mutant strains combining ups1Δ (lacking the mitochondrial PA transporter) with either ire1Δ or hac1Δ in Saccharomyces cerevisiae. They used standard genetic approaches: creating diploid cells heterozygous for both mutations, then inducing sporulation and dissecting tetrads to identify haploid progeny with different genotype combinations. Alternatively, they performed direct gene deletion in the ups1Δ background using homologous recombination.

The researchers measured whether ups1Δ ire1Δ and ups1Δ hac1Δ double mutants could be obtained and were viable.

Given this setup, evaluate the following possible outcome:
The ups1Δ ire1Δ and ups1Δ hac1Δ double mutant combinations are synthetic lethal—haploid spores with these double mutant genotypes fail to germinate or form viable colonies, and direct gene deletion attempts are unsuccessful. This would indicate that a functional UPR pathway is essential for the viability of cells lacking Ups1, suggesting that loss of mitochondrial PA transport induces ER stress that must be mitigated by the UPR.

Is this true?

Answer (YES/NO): NO